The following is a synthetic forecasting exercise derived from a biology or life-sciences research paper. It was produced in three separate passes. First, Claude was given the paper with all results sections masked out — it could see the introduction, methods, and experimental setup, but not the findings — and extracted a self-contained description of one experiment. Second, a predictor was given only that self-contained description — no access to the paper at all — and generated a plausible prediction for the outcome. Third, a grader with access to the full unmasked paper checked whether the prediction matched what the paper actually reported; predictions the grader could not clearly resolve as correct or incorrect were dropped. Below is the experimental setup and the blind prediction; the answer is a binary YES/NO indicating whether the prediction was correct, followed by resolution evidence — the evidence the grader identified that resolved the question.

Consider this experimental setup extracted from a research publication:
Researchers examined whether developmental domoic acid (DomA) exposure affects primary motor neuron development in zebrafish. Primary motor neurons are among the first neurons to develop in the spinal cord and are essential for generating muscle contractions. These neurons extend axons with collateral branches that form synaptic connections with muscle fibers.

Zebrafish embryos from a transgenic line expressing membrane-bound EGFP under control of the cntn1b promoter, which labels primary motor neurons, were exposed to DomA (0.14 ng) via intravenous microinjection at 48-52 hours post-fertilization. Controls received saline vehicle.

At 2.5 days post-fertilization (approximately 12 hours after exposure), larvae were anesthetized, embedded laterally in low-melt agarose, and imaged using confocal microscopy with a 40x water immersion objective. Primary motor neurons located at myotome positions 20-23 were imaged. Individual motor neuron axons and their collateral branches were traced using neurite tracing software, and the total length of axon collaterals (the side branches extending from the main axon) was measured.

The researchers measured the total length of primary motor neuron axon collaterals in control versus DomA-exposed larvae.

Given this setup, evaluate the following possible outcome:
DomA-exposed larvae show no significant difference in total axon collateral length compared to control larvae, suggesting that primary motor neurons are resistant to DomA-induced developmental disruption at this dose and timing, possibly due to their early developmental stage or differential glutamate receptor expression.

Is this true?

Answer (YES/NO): NO